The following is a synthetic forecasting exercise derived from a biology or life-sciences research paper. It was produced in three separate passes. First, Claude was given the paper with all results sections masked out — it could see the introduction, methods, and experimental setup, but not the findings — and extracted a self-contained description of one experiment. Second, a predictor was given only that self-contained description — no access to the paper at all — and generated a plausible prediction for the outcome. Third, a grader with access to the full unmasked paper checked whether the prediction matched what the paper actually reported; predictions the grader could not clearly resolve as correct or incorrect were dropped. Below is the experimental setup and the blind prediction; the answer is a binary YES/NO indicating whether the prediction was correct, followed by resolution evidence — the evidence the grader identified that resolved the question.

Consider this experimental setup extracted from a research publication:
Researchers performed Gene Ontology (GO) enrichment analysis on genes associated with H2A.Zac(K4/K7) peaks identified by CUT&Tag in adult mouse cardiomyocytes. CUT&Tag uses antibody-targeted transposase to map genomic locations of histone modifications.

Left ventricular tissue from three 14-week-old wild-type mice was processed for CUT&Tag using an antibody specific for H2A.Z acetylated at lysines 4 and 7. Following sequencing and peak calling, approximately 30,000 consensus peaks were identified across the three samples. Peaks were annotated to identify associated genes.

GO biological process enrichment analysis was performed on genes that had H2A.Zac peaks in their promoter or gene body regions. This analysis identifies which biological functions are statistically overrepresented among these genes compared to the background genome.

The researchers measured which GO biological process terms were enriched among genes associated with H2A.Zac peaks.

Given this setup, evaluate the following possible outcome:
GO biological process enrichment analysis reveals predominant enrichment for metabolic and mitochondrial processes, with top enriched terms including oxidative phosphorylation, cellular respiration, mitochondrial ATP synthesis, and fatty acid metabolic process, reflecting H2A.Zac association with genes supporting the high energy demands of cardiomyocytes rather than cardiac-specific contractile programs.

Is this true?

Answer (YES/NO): NO